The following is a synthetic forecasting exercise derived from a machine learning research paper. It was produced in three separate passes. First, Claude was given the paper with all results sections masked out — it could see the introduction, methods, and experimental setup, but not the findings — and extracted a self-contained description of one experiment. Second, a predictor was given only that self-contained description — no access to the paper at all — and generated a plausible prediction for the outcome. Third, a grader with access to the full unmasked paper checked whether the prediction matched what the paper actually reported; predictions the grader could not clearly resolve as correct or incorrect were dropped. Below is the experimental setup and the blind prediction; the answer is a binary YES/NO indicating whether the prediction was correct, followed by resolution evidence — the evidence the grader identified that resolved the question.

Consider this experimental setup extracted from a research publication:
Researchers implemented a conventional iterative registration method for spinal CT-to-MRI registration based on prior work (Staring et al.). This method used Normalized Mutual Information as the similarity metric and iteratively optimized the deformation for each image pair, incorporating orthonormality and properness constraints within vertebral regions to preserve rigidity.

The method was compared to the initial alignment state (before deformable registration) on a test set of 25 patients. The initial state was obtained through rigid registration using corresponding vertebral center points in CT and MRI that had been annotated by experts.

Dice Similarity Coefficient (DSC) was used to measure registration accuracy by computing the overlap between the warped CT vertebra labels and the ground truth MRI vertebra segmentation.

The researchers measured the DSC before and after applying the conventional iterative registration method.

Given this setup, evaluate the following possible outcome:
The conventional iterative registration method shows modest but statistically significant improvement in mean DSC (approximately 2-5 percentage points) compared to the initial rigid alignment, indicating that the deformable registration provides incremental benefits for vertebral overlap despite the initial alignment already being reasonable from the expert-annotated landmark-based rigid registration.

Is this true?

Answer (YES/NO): NO